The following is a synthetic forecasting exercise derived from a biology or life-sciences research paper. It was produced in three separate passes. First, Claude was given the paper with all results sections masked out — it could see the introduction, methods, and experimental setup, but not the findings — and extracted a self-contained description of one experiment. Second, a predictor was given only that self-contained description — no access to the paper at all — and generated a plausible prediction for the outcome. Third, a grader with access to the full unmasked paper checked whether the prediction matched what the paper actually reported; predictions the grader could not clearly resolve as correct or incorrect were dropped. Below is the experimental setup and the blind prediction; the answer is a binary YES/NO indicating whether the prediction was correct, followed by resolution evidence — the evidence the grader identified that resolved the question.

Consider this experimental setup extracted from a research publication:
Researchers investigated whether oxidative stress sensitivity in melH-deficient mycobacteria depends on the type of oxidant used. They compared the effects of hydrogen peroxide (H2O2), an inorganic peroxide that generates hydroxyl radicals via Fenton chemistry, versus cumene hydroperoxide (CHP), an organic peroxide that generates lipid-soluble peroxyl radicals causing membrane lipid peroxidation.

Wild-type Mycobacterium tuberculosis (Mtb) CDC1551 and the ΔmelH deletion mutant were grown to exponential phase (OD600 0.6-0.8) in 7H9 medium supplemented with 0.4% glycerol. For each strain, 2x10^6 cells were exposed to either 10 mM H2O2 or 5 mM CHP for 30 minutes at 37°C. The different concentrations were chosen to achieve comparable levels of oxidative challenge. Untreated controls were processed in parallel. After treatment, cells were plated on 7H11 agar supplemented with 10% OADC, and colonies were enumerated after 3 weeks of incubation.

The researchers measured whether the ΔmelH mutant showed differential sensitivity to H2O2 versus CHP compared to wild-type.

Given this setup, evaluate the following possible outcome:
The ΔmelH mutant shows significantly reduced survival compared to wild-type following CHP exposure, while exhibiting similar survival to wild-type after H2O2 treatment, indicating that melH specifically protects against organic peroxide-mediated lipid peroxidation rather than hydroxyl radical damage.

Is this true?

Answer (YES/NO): NO